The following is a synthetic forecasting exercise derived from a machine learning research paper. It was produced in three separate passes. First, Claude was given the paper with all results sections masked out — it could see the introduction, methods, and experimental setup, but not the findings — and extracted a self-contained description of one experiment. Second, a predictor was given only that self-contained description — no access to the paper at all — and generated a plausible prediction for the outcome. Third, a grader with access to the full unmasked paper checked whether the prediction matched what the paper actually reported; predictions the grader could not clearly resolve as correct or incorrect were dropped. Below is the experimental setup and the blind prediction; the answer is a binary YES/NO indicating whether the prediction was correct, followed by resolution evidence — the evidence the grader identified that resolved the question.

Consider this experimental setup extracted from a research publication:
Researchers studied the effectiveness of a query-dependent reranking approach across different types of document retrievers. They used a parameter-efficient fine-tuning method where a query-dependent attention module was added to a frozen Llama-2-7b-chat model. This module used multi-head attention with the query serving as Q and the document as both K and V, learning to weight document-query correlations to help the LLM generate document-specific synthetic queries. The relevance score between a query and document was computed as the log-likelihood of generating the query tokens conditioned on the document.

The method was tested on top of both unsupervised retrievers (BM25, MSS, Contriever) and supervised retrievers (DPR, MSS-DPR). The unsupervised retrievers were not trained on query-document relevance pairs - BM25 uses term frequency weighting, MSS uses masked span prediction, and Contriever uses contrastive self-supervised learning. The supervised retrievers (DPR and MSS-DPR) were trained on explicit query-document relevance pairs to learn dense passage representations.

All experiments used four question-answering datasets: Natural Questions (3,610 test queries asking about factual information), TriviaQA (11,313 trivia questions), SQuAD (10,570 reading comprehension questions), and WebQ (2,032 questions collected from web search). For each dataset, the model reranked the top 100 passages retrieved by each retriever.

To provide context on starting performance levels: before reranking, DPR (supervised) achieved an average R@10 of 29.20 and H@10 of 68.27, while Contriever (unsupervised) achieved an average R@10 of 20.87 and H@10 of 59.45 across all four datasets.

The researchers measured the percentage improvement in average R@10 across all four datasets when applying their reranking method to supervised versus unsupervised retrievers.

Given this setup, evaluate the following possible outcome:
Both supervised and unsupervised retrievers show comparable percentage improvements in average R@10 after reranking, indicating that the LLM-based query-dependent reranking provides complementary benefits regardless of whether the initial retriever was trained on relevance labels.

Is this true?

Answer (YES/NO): NO